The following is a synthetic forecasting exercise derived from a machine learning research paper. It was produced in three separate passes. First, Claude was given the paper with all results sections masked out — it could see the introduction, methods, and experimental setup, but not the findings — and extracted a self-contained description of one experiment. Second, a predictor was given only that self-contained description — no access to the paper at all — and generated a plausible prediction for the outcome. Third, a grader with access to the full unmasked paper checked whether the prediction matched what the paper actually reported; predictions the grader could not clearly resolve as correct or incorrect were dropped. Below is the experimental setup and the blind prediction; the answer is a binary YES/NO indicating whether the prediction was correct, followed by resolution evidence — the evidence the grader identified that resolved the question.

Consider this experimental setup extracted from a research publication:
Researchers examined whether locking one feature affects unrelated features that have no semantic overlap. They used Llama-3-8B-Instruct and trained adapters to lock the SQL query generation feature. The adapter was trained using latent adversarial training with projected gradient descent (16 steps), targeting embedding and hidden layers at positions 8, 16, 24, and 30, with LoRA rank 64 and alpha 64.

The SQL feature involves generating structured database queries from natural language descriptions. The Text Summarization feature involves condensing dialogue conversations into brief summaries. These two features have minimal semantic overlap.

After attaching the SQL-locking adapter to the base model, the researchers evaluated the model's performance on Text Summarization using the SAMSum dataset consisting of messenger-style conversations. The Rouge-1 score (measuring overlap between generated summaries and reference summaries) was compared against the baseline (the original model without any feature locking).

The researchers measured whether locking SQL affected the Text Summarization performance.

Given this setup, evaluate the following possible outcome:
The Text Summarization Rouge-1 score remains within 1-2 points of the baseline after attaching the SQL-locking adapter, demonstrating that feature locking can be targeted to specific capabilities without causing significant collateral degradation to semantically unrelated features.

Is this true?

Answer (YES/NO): YES